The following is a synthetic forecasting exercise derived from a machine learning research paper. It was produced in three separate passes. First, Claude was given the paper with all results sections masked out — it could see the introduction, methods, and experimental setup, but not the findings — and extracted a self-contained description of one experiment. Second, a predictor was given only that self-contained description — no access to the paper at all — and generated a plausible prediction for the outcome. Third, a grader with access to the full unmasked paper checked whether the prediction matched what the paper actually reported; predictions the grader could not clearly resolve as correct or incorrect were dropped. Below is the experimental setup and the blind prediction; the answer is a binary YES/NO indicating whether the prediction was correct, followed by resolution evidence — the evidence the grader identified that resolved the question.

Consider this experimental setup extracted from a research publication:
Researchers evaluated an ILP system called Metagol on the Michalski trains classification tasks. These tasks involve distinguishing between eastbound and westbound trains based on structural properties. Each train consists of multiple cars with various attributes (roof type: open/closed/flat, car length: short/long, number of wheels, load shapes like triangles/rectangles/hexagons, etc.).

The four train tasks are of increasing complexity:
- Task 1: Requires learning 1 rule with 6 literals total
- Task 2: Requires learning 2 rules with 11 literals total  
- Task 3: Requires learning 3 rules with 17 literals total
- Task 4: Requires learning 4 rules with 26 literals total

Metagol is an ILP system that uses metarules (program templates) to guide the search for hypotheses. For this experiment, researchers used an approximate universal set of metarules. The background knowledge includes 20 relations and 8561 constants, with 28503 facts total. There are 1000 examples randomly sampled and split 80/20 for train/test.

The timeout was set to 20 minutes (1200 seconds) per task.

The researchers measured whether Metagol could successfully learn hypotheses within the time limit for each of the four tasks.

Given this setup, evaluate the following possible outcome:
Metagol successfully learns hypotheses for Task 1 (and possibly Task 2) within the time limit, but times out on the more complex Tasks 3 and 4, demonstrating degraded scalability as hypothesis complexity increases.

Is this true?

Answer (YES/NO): NO